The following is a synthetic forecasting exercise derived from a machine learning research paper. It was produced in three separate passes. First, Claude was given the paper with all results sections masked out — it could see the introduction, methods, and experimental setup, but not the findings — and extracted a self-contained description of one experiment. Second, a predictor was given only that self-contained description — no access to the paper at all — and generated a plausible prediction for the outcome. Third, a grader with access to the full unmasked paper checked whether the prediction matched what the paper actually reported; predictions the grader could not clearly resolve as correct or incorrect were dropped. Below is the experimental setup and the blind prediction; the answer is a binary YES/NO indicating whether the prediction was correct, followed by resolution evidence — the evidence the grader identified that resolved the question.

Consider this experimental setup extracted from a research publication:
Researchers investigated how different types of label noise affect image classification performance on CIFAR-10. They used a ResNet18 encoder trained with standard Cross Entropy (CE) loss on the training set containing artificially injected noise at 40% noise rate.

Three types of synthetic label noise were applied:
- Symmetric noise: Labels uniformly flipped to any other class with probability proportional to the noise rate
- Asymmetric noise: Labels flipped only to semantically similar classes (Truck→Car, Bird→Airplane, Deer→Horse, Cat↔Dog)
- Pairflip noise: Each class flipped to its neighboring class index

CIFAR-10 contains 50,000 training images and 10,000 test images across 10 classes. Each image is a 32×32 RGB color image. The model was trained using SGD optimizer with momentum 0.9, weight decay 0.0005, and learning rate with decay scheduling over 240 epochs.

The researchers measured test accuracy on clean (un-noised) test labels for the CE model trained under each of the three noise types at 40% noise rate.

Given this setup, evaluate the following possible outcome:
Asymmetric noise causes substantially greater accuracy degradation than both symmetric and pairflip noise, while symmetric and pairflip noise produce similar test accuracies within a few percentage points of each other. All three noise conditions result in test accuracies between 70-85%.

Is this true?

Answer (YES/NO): NO